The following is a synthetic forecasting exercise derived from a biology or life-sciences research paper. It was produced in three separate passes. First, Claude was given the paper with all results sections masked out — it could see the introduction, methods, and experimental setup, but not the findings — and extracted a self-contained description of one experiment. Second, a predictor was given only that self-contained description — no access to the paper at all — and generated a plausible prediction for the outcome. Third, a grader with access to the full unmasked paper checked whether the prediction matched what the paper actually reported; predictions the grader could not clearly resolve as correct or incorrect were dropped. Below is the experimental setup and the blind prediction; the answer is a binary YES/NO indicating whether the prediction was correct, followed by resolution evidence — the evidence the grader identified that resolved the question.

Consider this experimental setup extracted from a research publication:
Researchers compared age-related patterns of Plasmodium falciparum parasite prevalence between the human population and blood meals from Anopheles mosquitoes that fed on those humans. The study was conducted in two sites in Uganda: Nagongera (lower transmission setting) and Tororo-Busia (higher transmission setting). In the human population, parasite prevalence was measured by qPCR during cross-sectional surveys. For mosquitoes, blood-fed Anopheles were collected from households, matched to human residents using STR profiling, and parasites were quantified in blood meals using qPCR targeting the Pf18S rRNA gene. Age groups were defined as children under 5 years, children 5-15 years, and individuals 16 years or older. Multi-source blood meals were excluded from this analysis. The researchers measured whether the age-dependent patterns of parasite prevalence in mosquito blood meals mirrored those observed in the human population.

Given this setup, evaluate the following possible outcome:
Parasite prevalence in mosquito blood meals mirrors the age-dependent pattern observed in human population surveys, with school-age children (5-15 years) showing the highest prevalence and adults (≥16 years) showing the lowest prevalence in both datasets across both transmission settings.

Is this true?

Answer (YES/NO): NO